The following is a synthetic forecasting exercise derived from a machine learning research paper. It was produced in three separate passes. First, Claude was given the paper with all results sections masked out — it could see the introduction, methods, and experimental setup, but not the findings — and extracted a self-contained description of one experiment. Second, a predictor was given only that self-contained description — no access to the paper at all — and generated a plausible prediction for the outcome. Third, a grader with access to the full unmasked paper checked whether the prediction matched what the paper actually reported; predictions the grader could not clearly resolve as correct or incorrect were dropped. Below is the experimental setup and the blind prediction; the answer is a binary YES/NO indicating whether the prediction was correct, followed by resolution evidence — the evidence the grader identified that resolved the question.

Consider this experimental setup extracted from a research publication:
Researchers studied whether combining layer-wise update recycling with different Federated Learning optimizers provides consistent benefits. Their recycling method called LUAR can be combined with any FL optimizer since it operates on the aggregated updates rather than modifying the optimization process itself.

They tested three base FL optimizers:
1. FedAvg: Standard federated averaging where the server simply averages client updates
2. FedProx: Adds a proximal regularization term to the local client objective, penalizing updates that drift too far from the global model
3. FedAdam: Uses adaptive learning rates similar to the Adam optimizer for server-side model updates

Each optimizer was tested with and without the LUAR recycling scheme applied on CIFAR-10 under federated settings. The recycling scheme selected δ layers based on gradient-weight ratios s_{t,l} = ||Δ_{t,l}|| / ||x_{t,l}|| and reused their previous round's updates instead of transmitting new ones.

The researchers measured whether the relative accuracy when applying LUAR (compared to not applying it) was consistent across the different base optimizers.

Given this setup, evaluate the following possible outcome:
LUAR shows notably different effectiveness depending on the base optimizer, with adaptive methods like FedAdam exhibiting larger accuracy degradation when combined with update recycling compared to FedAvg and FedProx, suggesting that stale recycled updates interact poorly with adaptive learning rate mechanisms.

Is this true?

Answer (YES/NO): NO